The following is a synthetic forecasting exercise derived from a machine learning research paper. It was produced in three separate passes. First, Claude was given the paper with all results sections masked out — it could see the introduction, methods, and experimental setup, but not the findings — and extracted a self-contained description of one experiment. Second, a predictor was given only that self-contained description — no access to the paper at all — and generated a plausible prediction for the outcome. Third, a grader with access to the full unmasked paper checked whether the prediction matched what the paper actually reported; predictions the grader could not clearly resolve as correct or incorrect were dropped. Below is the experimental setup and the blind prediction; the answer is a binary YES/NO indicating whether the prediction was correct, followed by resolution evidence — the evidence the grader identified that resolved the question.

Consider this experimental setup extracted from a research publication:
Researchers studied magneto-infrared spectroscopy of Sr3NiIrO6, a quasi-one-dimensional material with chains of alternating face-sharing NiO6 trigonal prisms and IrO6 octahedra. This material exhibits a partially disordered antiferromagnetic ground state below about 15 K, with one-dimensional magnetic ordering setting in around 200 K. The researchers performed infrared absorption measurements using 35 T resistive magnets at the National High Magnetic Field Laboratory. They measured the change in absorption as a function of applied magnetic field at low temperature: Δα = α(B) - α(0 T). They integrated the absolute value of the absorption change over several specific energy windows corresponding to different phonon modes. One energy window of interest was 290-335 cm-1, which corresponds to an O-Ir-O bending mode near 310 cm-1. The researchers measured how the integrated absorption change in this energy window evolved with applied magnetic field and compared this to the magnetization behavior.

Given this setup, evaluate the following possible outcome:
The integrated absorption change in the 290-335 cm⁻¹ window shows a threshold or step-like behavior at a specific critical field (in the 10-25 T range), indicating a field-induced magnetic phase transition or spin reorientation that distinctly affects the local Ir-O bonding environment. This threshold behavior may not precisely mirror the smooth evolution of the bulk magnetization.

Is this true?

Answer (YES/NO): NO